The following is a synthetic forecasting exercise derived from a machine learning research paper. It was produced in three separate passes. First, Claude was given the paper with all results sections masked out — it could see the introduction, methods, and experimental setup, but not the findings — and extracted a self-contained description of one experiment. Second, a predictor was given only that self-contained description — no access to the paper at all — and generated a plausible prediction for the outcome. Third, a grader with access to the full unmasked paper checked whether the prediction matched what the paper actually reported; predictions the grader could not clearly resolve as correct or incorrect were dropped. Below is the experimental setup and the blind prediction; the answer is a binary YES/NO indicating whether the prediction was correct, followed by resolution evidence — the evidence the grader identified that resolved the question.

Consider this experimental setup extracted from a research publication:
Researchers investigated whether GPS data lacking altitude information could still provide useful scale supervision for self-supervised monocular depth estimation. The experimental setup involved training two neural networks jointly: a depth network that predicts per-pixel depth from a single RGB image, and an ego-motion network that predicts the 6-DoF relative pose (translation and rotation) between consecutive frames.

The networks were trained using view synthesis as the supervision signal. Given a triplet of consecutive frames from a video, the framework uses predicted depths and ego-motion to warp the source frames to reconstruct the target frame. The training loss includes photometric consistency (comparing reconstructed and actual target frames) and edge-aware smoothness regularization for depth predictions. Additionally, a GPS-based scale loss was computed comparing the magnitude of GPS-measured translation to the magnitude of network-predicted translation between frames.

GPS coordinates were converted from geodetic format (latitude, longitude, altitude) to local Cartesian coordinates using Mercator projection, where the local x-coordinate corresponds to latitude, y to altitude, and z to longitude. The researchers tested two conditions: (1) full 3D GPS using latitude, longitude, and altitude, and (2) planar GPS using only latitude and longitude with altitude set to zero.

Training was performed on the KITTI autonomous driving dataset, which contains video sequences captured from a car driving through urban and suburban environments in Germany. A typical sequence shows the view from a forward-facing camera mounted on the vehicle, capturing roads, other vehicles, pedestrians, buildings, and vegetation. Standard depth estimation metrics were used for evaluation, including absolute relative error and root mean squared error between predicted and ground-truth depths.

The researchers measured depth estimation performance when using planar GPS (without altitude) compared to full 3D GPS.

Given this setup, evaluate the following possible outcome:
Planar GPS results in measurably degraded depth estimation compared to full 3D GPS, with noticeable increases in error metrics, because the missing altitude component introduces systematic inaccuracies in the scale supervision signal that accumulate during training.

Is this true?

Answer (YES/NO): NO